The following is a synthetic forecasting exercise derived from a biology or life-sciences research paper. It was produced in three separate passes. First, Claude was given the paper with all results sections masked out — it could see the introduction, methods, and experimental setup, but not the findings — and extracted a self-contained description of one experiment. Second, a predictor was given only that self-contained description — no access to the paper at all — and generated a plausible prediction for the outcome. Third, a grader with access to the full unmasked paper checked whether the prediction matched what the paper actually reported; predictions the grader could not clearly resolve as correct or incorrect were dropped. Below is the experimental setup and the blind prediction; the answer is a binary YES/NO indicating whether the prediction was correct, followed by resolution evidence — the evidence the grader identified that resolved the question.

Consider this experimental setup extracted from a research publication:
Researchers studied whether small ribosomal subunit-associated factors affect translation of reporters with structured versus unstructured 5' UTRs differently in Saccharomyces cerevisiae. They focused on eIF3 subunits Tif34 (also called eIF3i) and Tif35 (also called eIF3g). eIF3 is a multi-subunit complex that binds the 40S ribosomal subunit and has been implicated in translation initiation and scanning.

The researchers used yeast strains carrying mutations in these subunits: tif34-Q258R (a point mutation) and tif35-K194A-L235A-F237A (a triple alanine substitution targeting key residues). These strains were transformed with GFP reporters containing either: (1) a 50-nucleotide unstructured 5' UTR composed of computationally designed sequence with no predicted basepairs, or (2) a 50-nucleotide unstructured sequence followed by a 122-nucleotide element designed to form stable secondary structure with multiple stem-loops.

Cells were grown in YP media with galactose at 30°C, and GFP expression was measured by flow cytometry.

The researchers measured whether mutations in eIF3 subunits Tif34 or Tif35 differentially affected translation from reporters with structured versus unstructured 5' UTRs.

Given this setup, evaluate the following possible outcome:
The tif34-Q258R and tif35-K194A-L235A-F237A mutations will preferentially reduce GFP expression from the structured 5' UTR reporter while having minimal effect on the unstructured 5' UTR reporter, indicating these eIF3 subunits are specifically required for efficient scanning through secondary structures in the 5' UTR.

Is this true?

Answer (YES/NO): NO